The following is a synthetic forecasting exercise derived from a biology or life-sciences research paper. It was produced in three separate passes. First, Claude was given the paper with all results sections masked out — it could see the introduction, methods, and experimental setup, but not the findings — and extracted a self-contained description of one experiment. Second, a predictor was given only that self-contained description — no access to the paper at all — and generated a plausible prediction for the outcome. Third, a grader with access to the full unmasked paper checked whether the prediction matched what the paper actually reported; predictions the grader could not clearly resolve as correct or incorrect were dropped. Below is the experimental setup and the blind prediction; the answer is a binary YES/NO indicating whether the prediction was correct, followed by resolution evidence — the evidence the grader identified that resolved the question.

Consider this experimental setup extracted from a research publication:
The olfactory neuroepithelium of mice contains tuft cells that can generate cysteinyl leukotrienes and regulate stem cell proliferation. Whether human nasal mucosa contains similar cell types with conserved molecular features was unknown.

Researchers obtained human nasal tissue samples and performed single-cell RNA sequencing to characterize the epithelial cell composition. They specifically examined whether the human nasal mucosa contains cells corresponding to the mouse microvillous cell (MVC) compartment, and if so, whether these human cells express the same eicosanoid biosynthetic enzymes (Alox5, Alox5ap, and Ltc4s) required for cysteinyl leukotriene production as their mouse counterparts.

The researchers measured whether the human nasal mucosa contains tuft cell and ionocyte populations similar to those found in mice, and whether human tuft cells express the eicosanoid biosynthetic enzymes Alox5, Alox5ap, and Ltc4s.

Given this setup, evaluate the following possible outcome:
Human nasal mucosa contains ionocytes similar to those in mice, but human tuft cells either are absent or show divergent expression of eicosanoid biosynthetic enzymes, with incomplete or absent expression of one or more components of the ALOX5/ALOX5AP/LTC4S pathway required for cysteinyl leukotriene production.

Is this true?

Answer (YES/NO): NO